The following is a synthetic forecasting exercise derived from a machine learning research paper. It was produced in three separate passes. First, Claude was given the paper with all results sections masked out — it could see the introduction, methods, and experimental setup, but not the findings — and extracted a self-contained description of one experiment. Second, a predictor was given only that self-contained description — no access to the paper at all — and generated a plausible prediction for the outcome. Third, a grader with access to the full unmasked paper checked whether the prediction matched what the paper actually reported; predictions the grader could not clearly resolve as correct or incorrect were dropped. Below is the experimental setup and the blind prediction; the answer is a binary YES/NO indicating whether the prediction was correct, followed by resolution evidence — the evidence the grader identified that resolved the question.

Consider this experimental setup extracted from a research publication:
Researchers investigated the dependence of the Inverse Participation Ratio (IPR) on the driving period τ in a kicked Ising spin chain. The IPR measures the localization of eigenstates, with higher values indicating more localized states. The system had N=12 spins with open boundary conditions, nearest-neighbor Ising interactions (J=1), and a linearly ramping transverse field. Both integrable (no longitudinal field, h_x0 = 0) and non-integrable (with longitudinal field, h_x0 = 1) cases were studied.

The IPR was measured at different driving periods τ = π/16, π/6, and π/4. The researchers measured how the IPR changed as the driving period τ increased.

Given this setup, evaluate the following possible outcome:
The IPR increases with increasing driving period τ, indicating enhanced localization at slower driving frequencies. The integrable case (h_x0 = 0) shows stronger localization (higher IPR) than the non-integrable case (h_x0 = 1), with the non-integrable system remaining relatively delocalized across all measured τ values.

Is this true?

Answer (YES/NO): NO